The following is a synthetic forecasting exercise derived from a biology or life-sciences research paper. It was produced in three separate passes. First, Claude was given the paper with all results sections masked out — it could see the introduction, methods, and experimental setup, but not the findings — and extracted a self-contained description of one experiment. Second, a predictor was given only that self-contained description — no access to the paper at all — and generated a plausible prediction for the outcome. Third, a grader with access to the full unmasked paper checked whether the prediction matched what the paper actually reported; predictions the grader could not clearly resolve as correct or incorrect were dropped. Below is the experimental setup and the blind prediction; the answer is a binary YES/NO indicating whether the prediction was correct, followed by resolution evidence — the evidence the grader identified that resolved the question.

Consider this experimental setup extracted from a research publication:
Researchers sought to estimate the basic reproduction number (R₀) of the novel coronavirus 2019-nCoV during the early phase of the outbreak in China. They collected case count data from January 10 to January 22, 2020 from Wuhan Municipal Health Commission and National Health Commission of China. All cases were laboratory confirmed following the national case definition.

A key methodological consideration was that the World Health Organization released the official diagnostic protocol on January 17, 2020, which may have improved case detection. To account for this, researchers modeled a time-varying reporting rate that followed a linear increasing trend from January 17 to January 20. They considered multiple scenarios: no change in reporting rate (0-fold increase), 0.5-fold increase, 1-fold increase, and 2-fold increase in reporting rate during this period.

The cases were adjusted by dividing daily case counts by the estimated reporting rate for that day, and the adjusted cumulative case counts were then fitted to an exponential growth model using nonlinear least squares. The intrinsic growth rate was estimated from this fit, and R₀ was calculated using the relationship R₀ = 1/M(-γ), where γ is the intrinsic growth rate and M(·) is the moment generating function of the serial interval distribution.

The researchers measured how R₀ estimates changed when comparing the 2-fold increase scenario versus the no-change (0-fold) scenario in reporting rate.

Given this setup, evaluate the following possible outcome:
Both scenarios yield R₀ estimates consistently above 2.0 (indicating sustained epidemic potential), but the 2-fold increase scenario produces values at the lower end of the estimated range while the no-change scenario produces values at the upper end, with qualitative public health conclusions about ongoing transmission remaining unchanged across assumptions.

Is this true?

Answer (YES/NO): YES